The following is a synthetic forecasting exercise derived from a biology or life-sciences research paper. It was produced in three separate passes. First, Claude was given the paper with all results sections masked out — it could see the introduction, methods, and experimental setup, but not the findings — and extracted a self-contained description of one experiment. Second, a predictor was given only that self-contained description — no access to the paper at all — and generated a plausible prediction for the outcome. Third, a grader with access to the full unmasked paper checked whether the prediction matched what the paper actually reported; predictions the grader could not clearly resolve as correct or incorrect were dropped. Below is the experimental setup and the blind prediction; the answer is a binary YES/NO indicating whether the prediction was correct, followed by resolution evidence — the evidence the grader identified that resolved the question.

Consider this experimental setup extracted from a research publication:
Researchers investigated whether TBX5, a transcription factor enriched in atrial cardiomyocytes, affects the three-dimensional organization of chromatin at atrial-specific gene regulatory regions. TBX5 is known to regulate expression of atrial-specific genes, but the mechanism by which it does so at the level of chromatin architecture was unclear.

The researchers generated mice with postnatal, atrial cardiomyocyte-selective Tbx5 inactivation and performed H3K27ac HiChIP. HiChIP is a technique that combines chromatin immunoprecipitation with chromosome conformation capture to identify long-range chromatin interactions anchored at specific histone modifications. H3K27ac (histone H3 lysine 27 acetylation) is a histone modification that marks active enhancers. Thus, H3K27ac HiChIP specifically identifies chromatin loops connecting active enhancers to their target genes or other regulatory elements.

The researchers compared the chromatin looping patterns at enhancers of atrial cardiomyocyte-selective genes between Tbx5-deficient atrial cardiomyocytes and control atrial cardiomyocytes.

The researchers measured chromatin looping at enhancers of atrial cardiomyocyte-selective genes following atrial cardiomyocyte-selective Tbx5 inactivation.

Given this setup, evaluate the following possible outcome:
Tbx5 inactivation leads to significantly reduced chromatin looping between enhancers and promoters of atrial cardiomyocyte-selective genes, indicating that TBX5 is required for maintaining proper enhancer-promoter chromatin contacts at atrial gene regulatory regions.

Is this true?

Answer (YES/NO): YES